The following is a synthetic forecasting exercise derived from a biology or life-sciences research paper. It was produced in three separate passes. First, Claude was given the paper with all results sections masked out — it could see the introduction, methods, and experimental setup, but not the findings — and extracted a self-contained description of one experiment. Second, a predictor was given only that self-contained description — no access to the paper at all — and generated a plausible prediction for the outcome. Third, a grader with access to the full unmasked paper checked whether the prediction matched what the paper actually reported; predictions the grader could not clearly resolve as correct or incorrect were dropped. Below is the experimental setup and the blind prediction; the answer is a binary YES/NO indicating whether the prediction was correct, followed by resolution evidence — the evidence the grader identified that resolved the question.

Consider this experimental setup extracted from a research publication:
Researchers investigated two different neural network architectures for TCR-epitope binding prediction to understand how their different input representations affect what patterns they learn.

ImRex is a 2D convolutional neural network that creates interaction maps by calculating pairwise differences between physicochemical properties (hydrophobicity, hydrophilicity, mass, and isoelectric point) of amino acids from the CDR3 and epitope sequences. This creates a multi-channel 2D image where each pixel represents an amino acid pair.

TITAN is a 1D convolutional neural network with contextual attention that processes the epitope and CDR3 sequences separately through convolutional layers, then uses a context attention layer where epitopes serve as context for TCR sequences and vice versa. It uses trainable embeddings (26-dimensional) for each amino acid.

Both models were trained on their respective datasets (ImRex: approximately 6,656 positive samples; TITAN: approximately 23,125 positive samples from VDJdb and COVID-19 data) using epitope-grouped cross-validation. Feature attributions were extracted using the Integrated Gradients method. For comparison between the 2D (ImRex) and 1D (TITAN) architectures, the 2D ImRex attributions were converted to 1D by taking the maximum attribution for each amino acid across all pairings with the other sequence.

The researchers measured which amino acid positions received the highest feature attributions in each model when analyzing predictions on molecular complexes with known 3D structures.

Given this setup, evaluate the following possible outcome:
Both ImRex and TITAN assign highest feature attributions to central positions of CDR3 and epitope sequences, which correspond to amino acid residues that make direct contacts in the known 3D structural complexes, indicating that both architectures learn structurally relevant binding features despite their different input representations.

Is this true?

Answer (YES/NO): NO